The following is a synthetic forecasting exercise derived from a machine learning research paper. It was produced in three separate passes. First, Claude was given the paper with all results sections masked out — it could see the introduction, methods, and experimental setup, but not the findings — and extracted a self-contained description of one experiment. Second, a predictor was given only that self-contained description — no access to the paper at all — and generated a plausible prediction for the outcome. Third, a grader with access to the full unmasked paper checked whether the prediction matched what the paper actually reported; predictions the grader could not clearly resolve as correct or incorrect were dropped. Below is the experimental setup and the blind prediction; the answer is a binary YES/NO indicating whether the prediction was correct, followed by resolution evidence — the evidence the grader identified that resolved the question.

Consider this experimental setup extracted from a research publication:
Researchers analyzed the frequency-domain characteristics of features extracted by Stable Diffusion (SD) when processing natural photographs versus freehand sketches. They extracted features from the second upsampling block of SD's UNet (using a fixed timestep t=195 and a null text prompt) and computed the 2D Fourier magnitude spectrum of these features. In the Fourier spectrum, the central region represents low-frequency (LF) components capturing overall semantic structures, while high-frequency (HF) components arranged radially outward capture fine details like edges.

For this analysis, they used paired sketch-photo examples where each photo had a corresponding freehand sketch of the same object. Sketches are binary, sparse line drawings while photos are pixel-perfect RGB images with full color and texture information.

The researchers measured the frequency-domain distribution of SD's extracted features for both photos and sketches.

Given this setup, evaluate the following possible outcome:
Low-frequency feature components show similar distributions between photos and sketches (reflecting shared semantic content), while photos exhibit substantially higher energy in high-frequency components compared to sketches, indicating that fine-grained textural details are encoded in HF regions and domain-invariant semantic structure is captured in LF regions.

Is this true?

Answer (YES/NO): NO